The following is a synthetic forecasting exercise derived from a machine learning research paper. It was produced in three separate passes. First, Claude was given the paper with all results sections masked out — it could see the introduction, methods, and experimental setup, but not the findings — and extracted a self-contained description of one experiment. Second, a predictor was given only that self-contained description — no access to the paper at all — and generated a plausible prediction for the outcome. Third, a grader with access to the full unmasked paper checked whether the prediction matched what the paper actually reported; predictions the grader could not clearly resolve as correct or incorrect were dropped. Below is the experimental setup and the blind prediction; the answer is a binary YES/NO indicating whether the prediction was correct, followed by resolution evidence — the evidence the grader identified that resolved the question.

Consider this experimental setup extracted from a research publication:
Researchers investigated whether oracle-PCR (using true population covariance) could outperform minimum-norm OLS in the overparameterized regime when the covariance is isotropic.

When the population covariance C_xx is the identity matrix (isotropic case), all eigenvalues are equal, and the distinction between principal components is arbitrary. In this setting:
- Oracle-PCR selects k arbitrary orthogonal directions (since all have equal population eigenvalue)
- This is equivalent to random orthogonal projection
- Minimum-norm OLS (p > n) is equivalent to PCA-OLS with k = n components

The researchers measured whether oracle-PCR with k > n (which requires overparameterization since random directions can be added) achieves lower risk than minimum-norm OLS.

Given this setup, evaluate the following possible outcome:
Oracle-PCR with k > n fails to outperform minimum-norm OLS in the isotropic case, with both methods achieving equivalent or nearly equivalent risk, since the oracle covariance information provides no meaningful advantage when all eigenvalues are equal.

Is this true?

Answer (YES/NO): YES